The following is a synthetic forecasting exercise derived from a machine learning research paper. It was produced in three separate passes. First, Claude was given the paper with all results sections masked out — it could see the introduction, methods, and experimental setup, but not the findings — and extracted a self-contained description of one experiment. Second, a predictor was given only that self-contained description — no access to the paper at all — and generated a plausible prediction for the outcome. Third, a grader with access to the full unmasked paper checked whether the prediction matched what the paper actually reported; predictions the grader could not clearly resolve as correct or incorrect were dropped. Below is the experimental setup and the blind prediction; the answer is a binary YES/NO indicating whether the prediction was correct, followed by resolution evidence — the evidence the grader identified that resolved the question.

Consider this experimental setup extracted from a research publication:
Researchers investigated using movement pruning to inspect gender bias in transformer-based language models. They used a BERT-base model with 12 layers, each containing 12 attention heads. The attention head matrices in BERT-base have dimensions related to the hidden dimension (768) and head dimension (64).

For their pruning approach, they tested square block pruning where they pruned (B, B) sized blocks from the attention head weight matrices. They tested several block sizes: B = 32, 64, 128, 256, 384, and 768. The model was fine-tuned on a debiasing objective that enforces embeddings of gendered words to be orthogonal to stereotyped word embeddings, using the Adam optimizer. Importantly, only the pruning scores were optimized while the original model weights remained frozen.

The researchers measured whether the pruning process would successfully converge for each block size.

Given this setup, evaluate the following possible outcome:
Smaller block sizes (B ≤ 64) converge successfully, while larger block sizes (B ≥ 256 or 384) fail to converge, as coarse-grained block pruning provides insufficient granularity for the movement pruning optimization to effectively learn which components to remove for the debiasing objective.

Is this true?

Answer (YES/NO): NO